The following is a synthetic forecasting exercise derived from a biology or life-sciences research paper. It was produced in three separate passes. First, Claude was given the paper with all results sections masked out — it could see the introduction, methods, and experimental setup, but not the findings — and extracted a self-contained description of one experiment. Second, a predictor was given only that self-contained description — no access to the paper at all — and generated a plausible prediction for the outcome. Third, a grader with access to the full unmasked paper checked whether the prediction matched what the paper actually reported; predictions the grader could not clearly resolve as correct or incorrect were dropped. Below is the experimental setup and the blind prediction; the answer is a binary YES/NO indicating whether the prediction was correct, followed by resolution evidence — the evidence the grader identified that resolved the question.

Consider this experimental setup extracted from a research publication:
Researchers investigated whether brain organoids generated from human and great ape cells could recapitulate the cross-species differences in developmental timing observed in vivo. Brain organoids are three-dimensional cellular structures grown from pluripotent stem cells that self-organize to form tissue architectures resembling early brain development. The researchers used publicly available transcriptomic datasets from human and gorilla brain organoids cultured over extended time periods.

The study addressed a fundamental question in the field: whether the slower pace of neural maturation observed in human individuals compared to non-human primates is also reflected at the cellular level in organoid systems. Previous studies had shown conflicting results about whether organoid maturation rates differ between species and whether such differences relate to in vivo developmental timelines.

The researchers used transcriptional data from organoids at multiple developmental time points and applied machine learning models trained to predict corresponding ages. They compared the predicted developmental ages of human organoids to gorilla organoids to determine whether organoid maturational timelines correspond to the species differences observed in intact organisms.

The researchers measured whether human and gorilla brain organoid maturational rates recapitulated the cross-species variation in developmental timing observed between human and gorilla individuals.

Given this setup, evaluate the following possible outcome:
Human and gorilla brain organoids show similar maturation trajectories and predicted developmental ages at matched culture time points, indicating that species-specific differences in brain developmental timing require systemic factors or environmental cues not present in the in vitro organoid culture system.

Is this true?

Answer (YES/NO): NO